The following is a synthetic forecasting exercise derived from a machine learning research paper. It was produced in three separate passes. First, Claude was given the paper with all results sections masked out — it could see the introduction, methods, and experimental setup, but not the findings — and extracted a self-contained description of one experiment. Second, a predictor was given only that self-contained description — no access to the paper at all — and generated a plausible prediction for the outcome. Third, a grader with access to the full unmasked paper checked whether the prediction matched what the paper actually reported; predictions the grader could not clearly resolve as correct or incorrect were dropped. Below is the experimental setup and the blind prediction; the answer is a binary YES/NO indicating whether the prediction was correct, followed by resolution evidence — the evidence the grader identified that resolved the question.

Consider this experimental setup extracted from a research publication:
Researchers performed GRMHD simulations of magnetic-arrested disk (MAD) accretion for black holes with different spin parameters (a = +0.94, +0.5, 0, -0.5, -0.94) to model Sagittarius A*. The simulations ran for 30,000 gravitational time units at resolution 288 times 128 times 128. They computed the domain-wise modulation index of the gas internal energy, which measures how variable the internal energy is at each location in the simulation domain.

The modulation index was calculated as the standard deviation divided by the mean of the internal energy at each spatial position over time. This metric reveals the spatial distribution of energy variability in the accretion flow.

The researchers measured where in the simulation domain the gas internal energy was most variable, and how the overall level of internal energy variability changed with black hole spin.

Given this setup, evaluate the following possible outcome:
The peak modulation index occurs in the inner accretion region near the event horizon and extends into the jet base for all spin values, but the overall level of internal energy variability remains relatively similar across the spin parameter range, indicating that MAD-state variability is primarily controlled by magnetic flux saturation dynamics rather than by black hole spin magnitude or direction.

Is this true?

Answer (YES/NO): NO